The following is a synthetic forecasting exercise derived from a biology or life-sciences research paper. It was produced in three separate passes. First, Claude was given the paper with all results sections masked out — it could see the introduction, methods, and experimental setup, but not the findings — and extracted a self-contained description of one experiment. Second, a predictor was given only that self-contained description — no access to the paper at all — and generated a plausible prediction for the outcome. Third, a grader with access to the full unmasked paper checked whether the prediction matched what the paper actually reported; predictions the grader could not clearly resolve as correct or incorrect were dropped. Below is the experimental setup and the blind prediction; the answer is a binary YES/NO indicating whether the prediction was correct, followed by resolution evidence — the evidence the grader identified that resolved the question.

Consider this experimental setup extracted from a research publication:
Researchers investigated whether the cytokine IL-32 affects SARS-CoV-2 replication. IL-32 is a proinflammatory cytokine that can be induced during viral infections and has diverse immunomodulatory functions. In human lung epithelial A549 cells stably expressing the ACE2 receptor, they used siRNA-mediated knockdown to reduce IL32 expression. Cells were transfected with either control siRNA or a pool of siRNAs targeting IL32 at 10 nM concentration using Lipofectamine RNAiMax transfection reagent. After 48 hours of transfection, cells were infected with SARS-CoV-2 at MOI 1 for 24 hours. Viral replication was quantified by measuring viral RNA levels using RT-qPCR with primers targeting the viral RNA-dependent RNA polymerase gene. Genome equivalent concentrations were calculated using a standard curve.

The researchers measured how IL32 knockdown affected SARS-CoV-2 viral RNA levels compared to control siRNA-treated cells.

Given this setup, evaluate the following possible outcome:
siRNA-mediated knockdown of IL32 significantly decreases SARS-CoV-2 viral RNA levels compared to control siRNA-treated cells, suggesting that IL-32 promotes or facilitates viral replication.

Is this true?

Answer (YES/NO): YES